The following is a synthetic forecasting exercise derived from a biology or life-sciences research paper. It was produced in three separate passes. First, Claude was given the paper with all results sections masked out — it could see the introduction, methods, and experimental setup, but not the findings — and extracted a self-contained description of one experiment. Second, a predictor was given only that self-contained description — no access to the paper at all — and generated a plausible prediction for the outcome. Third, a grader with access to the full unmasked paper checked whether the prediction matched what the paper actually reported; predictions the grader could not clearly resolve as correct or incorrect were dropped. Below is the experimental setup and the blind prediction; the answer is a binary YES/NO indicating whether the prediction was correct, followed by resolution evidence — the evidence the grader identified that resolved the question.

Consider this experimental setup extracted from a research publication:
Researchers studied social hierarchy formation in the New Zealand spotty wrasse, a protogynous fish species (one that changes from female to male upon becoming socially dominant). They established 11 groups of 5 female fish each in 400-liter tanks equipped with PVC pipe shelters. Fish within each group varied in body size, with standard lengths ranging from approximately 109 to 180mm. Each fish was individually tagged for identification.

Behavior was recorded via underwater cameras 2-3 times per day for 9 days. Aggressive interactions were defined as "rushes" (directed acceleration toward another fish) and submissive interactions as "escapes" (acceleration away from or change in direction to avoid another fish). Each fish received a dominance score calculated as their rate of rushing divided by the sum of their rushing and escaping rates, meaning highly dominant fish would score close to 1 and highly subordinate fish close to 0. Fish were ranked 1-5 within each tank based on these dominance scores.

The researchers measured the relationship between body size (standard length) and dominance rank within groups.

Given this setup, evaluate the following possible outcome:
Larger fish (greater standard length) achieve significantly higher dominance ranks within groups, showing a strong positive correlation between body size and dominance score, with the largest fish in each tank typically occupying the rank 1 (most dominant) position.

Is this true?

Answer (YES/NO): YES